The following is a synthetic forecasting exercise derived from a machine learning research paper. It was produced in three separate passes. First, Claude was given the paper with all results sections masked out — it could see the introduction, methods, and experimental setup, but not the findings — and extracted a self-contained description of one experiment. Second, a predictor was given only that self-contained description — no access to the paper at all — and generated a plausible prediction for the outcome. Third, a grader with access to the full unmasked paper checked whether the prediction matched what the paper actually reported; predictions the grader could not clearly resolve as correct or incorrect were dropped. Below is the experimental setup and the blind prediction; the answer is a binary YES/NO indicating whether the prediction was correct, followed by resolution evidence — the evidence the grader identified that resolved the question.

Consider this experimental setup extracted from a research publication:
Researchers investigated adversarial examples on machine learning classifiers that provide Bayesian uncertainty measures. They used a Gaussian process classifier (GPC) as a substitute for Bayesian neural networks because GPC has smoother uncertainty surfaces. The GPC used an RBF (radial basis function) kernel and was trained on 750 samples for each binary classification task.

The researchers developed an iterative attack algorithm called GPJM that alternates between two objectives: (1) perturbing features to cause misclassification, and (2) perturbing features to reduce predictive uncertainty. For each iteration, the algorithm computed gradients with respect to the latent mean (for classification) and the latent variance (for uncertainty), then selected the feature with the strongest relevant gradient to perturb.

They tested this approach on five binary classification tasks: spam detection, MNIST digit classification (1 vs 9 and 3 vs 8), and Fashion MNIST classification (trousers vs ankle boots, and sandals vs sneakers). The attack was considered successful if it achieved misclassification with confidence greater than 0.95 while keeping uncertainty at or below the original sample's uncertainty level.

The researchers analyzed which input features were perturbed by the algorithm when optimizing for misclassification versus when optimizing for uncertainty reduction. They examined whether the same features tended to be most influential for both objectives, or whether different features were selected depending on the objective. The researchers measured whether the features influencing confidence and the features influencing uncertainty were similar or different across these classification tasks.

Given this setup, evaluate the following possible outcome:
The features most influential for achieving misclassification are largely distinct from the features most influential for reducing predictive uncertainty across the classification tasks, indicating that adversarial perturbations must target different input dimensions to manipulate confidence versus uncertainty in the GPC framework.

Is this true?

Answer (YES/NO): NO